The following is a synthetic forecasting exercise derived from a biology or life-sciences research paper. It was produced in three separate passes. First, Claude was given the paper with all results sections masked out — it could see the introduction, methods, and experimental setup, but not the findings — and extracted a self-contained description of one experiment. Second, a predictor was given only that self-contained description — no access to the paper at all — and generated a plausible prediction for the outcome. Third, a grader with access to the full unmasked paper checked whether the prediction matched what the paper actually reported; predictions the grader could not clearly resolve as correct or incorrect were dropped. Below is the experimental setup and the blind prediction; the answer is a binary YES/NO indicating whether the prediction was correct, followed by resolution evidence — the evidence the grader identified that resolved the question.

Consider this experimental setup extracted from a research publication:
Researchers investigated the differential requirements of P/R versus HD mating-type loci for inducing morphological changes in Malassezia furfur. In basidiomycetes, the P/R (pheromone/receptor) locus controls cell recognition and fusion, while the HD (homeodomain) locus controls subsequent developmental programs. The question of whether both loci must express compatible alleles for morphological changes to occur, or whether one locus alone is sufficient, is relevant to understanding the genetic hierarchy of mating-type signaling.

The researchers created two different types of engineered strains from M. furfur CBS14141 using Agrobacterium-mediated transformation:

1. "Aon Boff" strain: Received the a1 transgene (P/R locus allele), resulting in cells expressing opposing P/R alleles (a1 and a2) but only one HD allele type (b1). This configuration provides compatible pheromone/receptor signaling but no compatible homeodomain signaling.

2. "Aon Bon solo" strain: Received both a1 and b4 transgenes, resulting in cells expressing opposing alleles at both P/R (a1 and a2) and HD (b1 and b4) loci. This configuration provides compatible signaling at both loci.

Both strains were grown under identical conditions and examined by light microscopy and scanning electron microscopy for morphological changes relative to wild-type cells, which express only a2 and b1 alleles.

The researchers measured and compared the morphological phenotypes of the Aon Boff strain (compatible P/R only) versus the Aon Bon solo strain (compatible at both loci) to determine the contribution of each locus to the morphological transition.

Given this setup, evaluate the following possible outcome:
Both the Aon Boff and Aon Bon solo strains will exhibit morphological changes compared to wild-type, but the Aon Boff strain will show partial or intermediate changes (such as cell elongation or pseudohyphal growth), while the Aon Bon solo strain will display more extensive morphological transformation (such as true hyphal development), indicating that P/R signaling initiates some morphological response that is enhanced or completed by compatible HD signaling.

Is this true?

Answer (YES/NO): NO